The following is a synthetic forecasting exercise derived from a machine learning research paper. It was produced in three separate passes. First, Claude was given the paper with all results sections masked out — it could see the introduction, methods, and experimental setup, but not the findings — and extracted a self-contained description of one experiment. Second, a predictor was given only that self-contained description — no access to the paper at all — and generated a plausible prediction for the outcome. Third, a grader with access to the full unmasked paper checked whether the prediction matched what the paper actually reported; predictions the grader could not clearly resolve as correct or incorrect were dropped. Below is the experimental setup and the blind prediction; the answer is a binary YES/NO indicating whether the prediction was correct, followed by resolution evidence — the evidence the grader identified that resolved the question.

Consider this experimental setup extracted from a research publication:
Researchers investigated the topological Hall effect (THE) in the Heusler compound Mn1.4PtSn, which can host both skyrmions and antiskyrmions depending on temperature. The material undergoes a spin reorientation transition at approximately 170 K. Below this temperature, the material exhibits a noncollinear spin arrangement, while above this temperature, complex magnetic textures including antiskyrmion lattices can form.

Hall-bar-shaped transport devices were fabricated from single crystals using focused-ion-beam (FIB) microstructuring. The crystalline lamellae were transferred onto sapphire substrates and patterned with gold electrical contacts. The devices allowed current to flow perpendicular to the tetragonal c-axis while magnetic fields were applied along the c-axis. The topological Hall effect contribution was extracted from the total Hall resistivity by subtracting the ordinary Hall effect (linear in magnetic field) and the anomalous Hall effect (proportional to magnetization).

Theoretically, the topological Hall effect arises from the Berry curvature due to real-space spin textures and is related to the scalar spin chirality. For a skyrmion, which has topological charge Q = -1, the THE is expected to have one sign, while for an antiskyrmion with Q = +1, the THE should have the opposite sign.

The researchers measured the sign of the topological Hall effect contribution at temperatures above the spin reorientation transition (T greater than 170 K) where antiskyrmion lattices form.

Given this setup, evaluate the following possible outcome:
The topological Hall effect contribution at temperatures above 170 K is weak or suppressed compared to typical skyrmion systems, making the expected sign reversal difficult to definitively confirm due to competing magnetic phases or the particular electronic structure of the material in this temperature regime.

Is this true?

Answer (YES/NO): NO